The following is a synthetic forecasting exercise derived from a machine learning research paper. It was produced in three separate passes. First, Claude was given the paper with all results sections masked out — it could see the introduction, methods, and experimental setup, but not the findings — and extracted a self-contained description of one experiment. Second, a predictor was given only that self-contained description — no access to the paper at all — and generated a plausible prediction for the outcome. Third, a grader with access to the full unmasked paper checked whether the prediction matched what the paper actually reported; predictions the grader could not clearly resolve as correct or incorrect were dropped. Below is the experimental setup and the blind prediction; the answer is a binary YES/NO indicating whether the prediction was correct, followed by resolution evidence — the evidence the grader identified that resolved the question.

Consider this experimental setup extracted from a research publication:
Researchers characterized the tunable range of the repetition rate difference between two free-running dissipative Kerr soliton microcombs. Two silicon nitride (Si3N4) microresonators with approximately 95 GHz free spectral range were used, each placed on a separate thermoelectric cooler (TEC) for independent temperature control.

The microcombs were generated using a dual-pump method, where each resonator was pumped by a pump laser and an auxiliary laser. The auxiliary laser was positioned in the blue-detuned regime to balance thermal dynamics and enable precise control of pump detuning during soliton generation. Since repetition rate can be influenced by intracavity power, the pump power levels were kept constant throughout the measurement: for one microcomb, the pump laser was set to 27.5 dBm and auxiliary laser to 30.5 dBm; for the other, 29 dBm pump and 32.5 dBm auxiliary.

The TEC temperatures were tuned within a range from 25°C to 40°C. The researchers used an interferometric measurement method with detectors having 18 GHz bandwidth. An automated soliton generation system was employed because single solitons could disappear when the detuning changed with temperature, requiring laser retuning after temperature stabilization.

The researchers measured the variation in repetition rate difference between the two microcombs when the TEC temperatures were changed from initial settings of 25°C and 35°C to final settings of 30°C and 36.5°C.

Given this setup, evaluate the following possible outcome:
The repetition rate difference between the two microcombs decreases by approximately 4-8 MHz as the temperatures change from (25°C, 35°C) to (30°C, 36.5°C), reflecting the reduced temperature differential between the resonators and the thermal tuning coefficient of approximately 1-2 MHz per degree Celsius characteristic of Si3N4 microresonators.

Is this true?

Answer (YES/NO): NO